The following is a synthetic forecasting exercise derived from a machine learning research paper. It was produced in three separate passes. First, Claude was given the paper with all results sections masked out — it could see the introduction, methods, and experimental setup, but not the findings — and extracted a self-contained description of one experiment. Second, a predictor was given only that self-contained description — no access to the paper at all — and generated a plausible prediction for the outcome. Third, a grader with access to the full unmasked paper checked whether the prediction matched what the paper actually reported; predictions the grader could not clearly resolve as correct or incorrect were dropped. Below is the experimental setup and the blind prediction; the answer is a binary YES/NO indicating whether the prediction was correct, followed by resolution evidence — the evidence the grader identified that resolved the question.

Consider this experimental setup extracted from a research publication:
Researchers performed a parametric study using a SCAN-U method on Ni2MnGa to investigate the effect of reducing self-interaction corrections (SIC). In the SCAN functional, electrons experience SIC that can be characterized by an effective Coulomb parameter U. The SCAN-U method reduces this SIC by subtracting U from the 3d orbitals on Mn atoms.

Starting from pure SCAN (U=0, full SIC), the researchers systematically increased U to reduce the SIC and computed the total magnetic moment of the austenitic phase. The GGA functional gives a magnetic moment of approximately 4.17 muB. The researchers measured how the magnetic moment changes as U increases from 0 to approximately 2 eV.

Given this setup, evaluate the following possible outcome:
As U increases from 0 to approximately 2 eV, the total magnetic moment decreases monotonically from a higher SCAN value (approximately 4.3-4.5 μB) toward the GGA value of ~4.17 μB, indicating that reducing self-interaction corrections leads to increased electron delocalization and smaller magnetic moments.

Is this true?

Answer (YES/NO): NO